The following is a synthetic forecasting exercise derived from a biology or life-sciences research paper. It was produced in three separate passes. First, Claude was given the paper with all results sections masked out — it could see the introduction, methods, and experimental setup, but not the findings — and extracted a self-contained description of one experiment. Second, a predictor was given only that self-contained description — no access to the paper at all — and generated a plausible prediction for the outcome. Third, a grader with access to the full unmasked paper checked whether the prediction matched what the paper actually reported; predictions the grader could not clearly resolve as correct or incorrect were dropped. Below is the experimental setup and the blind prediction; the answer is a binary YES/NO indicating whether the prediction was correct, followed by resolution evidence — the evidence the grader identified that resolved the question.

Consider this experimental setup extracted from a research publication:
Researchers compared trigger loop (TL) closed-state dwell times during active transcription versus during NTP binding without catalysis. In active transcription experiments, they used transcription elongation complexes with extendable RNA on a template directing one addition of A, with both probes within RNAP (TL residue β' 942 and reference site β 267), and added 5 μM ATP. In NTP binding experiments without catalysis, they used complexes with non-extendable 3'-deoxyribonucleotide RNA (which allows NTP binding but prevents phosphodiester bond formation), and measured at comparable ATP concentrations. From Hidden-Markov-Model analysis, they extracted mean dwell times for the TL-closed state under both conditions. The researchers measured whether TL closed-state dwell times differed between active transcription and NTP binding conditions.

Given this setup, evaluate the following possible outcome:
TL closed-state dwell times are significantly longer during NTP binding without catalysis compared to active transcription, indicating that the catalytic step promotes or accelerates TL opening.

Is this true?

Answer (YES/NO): YES